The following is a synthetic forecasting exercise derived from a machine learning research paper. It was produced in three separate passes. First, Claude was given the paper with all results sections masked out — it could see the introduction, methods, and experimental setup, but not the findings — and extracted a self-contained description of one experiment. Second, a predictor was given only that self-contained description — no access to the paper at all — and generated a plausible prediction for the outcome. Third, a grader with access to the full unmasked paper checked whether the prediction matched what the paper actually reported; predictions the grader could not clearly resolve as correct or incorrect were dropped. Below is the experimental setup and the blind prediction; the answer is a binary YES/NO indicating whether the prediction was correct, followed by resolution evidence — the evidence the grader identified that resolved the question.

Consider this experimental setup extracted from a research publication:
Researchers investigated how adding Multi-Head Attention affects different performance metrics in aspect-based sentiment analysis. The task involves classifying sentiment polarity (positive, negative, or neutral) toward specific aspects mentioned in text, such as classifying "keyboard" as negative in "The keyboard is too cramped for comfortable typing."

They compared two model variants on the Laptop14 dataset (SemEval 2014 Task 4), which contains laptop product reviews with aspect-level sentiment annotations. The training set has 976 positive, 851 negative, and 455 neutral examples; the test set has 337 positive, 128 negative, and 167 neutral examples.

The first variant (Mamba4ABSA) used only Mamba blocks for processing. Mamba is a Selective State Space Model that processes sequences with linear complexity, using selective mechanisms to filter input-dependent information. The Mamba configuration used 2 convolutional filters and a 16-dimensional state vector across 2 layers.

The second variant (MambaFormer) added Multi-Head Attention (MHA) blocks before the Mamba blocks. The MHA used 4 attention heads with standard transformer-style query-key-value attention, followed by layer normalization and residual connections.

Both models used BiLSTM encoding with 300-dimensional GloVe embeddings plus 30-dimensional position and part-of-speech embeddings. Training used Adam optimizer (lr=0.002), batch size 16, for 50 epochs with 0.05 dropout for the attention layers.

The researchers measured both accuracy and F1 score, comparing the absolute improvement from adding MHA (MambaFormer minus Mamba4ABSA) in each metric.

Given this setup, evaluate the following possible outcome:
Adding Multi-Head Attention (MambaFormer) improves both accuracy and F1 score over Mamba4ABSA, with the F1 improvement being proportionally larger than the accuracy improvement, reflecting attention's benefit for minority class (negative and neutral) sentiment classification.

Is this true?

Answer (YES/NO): NO